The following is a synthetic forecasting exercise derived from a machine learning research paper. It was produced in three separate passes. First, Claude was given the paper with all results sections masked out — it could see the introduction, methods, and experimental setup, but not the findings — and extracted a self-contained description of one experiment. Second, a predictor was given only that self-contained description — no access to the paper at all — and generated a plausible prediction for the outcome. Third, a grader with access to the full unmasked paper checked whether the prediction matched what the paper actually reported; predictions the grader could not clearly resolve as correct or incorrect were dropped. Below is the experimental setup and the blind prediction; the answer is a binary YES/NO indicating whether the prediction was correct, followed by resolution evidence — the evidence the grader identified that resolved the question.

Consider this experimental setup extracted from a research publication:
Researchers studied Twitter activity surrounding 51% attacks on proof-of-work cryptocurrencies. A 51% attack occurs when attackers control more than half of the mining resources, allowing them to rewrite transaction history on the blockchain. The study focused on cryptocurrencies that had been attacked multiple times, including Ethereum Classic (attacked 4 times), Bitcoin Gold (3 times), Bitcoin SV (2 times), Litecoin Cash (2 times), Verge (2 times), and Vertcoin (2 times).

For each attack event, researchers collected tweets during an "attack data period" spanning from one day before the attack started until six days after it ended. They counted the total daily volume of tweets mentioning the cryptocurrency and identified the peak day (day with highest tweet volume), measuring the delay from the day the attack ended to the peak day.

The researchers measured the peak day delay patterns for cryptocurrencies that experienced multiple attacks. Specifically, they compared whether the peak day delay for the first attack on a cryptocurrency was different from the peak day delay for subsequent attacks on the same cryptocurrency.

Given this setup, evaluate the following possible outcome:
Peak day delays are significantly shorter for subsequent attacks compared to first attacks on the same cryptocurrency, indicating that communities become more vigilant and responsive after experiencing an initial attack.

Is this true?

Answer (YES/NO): YES